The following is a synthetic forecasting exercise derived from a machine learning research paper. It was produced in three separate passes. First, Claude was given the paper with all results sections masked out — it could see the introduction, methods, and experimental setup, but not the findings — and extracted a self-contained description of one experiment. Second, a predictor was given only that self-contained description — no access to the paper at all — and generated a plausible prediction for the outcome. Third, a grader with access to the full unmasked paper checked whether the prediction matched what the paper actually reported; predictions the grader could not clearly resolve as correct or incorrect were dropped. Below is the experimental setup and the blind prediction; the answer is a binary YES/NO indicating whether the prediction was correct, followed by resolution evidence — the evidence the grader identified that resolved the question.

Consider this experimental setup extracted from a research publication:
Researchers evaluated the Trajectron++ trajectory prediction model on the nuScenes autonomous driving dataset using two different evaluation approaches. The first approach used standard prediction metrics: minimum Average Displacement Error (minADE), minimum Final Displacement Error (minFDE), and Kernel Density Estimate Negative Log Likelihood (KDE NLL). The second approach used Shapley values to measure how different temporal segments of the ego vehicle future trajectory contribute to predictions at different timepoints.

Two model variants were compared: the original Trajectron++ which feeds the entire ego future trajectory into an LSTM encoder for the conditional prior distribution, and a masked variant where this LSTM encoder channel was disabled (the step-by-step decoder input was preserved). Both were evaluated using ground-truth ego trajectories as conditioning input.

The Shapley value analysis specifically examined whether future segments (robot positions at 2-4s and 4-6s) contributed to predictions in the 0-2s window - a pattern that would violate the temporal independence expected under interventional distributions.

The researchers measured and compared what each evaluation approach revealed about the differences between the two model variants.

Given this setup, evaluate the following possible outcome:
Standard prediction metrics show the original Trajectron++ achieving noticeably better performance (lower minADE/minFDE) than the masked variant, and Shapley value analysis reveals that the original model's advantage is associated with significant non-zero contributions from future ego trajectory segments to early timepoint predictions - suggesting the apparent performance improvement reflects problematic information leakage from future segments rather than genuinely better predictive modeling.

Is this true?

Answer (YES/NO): NO